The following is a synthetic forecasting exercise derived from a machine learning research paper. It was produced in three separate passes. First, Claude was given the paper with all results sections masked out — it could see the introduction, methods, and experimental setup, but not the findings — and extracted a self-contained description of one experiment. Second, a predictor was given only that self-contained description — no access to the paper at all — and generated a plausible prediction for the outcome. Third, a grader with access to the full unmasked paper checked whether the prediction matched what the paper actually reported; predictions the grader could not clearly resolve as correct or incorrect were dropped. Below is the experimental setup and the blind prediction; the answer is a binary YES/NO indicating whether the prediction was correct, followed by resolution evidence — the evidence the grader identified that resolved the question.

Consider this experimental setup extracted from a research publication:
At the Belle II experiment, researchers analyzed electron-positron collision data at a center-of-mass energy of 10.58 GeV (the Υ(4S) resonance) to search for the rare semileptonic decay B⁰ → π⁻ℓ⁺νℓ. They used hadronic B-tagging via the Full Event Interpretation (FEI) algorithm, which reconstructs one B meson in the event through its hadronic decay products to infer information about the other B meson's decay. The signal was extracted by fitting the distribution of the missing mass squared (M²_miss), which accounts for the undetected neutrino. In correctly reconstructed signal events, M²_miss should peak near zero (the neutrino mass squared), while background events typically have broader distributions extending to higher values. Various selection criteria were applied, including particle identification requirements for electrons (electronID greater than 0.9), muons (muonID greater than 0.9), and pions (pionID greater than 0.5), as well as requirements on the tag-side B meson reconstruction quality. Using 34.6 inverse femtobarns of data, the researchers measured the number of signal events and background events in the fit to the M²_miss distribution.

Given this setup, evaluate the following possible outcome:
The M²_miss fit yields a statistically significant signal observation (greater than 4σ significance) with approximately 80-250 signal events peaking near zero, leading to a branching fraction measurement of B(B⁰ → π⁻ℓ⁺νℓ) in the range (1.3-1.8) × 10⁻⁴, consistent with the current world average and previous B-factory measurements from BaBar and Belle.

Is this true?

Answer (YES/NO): NO